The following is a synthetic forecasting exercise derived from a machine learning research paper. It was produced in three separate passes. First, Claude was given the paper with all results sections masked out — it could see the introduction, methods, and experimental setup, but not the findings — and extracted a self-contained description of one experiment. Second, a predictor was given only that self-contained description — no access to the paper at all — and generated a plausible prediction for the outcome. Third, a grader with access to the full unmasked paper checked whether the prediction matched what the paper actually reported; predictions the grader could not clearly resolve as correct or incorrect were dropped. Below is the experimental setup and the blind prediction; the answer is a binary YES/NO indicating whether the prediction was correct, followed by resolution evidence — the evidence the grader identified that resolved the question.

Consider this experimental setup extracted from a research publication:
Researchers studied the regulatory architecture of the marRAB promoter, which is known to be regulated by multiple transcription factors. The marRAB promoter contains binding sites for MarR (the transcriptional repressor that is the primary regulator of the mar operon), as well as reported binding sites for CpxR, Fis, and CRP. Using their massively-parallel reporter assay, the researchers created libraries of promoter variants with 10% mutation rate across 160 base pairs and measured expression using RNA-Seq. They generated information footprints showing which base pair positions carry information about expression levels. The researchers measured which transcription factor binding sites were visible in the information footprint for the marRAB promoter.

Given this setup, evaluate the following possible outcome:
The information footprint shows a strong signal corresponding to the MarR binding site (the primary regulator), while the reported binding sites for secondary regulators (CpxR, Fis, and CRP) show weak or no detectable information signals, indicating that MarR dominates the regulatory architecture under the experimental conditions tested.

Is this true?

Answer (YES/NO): YES